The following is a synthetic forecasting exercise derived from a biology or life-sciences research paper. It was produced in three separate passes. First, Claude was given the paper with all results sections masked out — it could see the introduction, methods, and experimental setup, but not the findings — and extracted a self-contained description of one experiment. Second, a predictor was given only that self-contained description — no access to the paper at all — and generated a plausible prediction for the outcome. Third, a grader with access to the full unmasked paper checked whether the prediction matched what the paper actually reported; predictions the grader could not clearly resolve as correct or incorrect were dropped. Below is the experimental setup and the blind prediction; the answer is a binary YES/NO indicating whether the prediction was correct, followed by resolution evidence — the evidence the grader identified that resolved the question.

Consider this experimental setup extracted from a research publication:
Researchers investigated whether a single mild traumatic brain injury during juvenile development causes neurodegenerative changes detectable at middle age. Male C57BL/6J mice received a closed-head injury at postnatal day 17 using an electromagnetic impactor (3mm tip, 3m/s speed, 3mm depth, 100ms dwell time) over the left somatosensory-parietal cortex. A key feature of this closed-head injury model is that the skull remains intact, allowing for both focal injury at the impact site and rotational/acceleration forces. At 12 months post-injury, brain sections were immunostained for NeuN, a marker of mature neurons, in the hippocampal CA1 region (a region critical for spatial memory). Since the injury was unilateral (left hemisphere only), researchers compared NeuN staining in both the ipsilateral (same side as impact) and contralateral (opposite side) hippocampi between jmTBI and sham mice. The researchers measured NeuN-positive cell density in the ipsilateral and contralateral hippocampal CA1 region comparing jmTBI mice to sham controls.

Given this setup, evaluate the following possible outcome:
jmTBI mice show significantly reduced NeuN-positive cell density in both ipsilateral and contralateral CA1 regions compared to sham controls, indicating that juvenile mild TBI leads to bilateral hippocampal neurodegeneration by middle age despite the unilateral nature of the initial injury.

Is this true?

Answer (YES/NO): NO